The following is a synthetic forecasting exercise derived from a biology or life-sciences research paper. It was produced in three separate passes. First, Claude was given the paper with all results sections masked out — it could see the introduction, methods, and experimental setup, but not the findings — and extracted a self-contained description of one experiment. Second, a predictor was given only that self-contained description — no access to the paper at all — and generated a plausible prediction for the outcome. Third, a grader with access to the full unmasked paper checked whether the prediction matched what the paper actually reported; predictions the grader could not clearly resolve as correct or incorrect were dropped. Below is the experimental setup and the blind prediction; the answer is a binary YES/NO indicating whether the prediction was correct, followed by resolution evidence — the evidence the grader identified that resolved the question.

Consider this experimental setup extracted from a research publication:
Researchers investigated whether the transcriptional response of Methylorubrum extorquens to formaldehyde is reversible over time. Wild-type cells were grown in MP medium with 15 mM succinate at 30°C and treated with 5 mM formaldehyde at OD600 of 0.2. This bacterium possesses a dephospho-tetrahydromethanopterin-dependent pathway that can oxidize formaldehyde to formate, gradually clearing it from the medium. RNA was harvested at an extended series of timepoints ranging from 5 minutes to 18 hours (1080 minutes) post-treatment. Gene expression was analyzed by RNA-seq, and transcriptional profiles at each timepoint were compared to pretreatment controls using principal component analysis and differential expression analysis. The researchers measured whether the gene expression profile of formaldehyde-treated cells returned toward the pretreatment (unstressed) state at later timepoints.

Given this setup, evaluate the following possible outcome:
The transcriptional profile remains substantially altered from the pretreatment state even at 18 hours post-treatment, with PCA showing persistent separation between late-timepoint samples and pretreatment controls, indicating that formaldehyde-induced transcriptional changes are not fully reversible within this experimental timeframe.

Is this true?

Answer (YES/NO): NO